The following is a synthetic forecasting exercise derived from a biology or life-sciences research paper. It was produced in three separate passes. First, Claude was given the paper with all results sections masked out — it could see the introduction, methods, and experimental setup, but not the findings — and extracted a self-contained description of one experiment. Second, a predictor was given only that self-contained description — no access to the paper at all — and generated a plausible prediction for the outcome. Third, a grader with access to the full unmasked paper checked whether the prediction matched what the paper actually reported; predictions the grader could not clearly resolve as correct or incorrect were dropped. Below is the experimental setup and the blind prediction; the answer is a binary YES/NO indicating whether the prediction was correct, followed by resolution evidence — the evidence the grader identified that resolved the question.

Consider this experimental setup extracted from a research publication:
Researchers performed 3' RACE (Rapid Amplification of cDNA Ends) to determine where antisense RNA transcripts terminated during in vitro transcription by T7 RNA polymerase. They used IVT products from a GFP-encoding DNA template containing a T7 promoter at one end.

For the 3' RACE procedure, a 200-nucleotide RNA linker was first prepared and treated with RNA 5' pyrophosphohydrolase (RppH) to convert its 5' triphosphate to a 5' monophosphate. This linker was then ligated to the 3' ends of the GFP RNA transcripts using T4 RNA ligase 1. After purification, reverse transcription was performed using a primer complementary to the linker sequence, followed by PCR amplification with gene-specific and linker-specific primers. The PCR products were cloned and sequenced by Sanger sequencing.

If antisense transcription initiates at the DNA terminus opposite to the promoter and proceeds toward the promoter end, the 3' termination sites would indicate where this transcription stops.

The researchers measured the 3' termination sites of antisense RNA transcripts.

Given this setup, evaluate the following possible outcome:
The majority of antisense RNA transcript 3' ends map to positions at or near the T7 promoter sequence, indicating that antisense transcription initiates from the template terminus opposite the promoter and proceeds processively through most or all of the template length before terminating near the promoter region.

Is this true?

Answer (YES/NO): YES